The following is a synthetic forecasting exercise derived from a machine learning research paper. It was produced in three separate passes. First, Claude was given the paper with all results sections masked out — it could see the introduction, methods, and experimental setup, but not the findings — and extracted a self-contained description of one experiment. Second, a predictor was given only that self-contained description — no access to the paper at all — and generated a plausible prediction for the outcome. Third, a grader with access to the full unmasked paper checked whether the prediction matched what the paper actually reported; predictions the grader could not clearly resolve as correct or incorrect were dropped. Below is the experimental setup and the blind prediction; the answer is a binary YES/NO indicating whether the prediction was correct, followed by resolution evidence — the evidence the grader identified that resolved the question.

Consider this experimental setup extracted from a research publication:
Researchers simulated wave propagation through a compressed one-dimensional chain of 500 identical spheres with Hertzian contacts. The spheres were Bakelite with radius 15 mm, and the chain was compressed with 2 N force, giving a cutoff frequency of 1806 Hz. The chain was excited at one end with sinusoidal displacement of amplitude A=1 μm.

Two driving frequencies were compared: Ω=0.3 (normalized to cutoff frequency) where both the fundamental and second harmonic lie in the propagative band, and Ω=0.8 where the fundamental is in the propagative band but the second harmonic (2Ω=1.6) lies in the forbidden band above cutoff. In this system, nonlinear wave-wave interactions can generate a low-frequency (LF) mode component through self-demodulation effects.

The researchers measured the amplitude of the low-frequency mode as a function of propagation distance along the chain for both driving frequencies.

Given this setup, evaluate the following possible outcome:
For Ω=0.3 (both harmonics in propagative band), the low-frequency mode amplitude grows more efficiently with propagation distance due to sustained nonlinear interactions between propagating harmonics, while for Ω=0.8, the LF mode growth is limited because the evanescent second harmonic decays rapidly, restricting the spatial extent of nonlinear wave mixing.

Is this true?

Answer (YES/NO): NO